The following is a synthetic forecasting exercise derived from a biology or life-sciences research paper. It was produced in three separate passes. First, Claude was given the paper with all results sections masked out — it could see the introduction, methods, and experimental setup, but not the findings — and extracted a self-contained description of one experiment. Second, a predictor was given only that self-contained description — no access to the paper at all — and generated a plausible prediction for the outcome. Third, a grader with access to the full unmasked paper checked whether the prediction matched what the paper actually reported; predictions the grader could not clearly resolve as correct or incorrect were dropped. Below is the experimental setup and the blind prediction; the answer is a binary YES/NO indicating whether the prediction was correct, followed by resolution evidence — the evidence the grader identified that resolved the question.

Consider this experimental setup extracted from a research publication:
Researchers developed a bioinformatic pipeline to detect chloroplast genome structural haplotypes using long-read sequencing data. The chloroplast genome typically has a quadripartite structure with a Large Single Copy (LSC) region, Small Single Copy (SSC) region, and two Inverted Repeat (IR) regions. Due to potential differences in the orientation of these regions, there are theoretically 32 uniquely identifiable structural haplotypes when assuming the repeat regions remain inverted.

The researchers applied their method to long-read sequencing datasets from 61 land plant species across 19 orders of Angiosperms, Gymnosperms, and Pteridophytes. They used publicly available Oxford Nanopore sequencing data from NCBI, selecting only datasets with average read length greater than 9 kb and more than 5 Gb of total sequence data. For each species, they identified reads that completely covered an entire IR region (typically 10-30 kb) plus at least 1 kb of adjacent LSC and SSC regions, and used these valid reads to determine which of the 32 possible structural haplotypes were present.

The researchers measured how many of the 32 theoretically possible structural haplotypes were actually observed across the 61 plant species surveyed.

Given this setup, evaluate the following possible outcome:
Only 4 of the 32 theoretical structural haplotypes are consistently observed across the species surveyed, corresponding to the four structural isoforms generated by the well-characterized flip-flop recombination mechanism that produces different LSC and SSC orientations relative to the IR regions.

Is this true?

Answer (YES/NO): NO